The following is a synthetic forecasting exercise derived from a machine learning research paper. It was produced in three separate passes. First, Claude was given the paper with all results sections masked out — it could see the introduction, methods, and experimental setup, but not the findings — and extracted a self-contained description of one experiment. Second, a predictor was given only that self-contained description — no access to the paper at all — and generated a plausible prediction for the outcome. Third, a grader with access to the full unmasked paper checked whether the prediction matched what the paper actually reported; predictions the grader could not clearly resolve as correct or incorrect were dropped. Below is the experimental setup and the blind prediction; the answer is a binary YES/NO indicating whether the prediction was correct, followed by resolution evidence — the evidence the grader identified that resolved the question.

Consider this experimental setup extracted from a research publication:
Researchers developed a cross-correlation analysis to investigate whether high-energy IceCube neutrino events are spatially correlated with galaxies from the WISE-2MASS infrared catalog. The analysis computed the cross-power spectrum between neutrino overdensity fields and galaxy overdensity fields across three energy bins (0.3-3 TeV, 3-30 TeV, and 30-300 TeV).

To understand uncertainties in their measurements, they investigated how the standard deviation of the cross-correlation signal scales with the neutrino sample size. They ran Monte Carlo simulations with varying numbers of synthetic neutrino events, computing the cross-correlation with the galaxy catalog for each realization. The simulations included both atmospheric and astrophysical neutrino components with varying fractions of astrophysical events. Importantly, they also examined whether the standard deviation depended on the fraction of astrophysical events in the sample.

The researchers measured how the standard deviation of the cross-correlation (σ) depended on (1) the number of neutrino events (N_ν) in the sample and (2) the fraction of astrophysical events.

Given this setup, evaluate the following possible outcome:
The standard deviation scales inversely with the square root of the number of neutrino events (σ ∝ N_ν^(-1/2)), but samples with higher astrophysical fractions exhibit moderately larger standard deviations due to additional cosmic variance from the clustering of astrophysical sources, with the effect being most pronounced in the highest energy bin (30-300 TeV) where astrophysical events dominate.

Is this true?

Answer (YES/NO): NO